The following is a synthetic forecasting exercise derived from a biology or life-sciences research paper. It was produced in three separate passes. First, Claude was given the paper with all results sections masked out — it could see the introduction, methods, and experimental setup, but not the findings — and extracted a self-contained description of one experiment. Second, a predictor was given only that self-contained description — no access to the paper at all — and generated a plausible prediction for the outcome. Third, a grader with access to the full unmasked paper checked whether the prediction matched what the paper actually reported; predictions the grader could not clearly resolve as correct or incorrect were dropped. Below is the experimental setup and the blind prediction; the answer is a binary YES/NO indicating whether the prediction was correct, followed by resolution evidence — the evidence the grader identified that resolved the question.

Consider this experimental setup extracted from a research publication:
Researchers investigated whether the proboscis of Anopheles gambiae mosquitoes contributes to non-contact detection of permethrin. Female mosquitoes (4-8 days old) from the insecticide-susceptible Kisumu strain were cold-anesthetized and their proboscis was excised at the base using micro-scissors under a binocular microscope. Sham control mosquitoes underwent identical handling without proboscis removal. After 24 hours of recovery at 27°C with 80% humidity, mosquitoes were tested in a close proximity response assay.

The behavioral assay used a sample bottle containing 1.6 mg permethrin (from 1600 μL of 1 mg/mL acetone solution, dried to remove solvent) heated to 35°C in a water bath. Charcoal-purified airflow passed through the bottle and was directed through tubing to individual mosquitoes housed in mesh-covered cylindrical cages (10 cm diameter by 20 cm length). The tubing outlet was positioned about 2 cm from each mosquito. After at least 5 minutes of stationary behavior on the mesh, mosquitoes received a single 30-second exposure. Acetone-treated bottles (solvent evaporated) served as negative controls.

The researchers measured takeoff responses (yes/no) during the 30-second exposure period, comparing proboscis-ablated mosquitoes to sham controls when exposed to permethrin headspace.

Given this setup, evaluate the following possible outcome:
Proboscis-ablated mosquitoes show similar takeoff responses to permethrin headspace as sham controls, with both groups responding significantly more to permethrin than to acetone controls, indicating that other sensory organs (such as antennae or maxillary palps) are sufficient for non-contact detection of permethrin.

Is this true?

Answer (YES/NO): NO